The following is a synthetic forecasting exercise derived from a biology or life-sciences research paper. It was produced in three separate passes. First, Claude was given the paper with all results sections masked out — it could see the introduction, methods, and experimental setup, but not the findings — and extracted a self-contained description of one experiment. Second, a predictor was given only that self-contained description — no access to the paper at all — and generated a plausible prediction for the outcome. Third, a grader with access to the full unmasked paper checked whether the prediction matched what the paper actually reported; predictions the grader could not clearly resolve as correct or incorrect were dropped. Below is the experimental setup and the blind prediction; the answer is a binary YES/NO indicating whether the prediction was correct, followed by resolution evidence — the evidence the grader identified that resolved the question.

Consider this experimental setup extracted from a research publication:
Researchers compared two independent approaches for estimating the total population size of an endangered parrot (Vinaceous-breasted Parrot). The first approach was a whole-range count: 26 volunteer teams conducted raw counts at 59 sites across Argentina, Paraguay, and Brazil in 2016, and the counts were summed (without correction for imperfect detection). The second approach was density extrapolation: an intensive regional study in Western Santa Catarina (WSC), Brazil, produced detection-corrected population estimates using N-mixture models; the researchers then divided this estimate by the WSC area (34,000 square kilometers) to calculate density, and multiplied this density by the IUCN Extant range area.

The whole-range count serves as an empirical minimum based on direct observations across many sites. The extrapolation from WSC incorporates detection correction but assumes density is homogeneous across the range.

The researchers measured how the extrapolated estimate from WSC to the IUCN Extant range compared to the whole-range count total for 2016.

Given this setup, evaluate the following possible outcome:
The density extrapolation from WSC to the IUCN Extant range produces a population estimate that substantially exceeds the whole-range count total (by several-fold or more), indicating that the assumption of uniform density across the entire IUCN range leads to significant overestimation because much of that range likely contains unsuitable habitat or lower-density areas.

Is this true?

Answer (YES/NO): NO